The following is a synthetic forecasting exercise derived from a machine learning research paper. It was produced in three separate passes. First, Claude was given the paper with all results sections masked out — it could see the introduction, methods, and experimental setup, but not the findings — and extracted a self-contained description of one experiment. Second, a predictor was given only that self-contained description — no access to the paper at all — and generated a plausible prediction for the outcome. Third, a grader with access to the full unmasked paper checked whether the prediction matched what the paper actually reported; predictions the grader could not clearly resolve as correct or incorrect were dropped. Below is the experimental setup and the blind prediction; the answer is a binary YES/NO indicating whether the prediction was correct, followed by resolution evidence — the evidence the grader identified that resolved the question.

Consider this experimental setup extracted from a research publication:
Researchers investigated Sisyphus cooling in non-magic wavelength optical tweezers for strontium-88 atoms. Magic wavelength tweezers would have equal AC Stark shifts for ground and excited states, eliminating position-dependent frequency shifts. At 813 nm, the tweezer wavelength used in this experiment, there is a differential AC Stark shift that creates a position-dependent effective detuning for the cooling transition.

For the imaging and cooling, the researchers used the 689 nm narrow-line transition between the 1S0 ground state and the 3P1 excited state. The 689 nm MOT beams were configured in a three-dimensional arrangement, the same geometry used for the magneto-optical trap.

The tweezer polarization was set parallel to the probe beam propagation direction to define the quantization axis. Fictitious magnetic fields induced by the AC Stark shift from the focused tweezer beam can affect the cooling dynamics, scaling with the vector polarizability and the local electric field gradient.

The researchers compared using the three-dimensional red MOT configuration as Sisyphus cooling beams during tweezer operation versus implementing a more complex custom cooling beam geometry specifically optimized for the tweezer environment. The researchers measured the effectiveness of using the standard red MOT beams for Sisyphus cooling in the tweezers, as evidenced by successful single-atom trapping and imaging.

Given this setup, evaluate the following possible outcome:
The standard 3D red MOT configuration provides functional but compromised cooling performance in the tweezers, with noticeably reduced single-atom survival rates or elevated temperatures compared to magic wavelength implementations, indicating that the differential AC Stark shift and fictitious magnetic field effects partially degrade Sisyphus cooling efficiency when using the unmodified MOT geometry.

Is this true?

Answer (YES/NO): NO